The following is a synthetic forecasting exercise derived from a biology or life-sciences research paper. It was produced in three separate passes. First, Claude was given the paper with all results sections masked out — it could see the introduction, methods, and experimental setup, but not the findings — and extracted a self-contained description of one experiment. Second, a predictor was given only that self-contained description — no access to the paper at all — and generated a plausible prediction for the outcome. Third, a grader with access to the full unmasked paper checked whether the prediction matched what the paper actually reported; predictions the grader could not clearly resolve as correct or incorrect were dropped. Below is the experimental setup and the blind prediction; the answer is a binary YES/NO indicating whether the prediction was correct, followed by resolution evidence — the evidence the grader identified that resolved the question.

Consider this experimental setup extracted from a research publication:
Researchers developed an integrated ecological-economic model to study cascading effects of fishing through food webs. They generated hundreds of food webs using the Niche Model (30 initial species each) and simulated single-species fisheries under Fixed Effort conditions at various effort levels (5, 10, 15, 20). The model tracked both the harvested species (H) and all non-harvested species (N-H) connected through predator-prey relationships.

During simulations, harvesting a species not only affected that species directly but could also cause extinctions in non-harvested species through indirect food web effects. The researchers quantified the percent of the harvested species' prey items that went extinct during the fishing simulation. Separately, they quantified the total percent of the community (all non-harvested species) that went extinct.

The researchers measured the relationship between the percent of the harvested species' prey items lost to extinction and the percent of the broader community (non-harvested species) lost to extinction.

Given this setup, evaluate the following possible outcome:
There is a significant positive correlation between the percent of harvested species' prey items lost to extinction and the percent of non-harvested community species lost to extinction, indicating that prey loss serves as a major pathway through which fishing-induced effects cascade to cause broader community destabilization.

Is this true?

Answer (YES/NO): YES